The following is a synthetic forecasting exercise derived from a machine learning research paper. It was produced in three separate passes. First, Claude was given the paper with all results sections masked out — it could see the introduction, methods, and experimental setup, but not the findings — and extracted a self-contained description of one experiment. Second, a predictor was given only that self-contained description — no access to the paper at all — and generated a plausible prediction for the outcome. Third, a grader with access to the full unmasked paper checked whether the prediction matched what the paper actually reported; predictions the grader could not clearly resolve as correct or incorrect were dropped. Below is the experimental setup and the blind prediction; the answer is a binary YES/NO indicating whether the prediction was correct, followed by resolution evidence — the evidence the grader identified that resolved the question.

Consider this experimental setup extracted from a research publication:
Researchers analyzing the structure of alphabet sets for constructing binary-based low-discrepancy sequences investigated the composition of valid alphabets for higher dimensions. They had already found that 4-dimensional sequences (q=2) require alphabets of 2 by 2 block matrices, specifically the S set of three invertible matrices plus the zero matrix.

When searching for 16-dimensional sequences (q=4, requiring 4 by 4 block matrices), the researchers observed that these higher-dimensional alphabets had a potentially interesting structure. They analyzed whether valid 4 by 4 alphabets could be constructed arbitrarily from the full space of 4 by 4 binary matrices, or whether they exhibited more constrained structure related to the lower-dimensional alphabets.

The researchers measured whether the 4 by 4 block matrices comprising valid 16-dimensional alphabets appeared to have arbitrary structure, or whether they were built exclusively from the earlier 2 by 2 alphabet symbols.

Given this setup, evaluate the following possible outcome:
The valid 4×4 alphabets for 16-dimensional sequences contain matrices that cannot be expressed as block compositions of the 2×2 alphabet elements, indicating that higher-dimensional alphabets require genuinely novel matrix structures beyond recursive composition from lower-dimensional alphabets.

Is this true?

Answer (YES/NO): NO